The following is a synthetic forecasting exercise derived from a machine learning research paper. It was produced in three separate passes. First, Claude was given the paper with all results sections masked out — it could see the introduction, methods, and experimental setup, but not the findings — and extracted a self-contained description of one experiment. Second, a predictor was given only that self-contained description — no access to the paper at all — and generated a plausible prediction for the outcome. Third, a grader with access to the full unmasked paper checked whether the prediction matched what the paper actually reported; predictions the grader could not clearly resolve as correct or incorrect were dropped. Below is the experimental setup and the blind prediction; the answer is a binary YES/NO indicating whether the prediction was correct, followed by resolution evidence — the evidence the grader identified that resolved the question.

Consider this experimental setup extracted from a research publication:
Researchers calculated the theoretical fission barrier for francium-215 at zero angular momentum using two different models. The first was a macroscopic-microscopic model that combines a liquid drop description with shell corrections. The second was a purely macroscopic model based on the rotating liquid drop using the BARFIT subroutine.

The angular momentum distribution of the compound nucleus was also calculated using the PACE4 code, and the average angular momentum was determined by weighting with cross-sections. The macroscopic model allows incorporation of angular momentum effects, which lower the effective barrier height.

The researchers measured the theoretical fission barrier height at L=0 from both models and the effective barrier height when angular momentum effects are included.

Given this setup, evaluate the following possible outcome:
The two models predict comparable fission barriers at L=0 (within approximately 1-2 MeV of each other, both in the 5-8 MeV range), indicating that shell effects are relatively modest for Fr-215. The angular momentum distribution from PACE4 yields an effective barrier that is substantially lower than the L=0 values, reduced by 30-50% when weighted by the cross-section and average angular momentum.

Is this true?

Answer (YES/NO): NO